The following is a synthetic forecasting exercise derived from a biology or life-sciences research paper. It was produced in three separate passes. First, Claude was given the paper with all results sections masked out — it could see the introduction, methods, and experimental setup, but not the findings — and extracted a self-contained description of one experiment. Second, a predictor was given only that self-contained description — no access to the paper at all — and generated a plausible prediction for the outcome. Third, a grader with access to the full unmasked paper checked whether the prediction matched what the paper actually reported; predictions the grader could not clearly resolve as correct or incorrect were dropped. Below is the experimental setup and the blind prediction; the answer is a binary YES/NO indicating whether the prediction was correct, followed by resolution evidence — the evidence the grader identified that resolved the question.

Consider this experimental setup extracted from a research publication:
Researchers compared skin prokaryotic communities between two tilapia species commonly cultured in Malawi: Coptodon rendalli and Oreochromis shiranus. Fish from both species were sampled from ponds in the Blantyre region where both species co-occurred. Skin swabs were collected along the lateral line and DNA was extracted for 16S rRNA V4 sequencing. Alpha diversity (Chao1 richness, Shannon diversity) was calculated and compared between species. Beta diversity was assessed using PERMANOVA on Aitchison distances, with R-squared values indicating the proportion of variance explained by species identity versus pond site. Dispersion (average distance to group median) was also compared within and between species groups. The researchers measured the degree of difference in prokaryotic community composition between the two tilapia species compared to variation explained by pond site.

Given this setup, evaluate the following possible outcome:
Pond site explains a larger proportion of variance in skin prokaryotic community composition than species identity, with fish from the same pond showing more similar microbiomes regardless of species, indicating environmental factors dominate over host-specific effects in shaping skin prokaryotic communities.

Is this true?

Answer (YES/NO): YES